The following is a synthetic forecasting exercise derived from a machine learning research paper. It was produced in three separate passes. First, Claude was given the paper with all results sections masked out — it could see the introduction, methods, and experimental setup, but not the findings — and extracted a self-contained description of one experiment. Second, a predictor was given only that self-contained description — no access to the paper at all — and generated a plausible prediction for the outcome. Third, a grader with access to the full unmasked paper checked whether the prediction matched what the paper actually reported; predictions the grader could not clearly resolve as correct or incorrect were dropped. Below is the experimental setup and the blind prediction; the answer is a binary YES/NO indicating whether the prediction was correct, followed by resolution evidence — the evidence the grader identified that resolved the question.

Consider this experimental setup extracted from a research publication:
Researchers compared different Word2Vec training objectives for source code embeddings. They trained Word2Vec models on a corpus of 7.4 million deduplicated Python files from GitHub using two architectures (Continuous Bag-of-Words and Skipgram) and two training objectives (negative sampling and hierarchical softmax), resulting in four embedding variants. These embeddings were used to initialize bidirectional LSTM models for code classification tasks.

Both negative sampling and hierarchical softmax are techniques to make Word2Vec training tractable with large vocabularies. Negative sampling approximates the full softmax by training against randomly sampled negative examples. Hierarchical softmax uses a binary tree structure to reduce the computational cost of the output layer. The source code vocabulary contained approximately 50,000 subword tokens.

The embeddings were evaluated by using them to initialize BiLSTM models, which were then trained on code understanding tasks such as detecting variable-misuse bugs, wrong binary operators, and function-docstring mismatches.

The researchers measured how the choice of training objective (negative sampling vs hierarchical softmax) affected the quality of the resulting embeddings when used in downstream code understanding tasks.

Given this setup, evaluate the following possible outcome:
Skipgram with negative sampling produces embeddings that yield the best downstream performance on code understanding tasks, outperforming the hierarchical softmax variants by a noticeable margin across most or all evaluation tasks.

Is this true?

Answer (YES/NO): NO